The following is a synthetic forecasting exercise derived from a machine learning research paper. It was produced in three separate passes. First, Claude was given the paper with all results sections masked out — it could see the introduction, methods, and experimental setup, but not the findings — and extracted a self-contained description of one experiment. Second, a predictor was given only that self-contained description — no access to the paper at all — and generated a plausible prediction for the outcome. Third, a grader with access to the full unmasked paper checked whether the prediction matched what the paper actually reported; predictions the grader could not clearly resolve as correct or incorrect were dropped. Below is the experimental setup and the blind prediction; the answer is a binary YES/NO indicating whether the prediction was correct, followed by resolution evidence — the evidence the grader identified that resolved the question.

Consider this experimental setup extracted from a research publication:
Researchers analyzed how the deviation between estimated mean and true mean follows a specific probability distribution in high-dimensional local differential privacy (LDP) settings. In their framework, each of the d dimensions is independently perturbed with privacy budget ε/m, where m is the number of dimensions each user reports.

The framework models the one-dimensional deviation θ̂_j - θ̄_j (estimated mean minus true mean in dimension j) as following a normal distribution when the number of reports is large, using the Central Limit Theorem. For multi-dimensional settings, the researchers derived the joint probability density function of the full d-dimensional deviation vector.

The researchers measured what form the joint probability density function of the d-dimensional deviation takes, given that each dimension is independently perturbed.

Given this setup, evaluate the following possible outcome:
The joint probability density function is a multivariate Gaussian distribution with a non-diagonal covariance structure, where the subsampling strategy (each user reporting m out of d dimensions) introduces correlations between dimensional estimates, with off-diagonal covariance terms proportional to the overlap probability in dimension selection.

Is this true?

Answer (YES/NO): NO